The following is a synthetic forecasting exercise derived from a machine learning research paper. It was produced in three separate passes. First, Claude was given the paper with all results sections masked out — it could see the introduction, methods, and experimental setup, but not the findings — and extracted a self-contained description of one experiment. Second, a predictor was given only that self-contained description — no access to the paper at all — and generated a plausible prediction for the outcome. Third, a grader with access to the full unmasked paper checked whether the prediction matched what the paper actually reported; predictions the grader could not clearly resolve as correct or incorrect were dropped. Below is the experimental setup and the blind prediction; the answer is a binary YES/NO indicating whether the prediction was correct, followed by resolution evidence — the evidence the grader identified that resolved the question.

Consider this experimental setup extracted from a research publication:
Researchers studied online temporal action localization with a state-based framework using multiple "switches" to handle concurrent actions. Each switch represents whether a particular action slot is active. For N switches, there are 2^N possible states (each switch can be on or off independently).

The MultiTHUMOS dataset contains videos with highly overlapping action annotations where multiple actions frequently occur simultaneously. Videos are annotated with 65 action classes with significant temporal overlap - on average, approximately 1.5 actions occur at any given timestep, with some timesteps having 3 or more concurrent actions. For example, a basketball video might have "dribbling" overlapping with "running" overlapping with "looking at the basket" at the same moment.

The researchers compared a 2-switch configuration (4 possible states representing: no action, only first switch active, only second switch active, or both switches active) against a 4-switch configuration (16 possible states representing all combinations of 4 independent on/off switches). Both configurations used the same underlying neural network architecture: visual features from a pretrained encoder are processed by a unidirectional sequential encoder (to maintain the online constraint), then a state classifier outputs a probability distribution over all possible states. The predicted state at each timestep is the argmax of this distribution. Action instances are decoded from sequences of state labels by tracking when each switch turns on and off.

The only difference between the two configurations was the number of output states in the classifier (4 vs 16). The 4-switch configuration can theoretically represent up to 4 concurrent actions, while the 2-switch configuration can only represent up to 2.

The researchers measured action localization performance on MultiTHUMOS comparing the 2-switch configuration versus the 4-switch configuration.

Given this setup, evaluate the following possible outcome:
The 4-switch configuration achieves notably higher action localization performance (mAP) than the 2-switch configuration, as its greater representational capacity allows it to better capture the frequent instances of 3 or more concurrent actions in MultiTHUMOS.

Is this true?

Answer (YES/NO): NO